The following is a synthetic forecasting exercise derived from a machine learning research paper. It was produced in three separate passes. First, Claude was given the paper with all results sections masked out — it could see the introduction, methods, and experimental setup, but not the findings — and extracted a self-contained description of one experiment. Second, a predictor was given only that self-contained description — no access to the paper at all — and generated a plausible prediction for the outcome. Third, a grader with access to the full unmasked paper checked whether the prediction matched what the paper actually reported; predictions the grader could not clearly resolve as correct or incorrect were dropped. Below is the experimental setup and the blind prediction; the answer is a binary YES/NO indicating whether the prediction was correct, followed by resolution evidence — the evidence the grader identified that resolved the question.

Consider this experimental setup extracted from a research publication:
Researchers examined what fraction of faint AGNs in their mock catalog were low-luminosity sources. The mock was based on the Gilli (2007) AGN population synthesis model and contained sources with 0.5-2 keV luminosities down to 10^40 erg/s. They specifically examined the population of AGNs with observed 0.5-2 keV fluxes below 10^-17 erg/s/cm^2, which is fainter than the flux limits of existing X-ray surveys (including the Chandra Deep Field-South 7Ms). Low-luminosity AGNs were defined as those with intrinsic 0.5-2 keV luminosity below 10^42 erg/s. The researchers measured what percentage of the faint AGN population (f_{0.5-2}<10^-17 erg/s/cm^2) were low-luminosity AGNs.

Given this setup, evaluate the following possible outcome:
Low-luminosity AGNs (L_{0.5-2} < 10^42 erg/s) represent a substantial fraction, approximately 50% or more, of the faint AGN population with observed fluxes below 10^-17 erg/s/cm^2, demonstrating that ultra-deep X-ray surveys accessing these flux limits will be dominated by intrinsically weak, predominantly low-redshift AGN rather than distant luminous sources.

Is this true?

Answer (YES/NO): YES